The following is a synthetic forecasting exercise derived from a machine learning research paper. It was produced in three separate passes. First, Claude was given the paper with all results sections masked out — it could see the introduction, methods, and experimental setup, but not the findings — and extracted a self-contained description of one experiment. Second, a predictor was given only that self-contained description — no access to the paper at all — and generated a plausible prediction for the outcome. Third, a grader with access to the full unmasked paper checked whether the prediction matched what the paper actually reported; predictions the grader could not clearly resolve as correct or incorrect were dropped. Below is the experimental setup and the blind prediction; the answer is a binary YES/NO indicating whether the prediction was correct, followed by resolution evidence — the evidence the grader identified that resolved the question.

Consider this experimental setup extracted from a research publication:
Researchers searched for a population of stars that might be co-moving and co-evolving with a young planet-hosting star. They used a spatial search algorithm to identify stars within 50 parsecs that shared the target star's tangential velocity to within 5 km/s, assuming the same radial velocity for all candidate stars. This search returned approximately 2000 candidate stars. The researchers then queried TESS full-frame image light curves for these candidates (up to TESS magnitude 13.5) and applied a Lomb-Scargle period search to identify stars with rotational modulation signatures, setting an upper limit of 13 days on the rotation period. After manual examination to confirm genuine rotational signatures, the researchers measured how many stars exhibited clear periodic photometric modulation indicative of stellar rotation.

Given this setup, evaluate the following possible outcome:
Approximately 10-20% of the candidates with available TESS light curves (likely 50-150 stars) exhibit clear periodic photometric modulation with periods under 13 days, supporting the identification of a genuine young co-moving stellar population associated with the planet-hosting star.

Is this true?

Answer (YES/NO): NO